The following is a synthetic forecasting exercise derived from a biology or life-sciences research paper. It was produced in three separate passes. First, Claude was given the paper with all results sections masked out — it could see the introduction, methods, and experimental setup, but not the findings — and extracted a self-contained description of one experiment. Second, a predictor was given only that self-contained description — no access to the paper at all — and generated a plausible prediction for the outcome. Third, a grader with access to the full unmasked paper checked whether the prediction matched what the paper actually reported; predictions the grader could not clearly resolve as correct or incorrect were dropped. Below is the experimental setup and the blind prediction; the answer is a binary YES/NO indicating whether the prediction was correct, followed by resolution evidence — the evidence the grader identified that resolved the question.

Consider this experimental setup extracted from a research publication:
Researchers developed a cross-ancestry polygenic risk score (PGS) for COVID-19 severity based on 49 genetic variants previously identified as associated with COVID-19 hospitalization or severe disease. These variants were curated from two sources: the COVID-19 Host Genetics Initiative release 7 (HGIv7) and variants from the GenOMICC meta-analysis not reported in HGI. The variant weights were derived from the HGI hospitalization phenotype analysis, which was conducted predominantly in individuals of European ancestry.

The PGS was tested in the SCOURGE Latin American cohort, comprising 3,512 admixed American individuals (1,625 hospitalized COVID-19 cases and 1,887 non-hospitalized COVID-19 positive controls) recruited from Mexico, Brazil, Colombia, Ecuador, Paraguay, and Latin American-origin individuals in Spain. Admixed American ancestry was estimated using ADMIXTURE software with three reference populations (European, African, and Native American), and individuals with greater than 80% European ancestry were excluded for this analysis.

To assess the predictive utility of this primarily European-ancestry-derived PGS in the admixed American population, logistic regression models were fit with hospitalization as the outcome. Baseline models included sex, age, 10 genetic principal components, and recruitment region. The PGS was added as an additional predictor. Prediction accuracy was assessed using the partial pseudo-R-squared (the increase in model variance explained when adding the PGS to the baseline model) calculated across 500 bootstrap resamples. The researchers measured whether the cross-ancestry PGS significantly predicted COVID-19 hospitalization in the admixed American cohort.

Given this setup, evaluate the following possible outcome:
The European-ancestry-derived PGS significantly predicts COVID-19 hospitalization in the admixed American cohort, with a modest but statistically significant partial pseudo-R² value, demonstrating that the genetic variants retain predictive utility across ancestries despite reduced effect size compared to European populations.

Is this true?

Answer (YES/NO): YES